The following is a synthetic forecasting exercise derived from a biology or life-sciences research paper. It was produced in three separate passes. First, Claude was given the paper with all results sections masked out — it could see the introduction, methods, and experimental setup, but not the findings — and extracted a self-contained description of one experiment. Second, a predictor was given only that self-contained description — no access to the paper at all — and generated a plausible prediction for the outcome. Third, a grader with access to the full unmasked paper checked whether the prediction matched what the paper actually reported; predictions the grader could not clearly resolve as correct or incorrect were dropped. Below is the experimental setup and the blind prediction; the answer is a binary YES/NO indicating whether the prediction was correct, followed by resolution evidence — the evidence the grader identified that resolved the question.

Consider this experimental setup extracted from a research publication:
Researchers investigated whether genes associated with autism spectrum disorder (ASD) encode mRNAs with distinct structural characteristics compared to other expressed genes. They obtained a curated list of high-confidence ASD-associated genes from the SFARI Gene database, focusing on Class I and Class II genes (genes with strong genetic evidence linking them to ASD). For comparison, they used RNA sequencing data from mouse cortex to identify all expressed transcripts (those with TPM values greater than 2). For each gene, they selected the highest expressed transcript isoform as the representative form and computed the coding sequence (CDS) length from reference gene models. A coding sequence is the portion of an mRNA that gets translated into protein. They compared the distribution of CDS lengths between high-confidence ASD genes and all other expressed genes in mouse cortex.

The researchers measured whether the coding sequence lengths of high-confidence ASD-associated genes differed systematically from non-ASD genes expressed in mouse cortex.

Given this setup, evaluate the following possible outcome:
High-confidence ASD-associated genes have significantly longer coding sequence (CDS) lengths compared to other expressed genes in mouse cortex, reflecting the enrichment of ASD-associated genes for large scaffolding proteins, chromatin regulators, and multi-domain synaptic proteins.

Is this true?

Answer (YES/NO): YES